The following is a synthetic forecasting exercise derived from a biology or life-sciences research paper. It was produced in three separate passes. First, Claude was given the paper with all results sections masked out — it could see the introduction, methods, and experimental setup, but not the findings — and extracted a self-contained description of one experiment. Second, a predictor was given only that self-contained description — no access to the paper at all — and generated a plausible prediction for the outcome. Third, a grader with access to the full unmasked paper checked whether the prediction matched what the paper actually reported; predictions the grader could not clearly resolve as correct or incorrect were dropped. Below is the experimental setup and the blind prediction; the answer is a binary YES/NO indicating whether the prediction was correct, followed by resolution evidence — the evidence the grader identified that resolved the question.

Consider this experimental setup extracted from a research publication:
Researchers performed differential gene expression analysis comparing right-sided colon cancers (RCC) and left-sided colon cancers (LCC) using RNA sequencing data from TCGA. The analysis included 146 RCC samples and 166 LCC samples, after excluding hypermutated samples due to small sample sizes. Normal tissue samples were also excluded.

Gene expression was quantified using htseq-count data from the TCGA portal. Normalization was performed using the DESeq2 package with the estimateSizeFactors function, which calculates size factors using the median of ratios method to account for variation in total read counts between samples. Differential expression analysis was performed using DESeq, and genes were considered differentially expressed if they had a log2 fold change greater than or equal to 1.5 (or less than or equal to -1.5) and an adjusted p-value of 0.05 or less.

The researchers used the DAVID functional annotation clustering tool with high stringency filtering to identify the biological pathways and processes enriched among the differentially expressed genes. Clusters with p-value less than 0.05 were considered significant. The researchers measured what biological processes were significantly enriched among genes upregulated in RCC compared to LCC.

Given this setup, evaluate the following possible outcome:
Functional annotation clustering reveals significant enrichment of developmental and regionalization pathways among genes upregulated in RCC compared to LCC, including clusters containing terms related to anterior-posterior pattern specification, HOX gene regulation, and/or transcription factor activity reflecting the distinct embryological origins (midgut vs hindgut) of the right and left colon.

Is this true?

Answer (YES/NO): YES